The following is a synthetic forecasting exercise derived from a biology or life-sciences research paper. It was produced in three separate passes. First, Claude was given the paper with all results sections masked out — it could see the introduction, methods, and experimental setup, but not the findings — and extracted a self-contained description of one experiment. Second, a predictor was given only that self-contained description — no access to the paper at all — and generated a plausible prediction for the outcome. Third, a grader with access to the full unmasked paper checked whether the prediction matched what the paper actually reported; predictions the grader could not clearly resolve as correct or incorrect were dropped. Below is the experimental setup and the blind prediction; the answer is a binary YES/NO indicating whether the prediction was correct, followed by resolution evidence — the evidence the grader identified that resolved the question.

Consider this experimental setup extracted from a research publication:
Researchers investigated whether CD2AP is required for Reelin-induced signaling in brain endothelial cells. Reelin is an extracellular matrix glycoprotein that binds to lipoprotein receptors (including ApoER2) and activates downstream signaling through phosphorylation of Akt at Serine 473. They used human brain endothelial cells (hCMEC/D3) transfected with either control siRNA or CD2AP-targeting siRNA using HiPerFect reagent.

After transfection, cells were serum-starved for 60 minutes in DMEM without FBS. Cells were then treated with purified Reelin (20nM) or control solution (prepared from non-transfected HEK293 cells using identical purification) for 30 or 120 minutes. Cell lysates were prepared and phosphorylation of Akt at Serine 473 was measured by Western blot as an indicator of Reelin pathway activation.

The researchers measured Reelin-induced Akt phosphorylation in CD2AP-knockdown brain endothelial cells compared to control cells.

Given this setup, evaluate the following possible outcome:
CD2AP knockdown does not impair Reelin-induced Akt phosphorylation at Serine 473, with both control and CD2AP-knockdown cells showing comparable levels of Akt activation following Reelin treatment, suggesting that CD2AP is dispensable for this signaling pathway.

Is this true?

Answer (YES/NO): NO